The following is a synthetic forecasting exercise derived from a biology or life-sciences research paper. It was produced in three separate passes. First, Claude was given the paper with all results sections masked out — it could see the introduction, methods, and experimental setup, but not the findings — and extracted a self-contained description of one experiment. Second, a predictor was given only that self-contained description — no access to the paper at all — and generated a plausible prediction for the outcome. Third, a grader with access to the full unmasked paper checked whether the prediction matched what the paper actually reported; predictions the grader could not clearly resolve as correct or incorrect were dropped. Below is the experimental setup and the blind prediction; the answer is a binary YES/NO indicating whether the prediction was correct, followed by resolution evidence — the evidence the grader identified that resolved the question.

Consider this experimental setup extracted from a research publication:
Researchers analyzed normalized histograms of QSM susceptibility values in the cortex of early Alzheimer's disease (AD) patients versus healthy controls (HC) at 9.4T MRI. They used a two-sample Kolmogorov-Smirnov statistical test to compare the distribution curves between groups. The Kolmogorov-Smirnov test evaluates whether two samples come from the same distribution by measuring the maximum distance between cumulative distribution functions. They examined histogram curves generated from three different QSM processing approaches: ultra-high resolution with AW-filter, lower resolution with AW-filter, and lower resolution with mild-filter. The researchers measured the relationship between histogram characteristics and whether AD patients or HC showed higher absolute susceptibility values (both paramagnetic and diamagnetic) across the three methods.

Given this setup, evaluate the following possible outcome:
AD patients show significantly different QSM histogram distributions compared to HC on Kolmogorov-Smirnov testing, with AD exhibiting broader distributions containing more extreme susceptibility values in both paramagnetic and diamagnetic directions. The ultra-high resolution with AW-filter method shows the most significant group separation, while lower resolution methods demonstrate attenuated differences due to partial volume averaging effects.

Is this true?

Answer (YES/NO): NO